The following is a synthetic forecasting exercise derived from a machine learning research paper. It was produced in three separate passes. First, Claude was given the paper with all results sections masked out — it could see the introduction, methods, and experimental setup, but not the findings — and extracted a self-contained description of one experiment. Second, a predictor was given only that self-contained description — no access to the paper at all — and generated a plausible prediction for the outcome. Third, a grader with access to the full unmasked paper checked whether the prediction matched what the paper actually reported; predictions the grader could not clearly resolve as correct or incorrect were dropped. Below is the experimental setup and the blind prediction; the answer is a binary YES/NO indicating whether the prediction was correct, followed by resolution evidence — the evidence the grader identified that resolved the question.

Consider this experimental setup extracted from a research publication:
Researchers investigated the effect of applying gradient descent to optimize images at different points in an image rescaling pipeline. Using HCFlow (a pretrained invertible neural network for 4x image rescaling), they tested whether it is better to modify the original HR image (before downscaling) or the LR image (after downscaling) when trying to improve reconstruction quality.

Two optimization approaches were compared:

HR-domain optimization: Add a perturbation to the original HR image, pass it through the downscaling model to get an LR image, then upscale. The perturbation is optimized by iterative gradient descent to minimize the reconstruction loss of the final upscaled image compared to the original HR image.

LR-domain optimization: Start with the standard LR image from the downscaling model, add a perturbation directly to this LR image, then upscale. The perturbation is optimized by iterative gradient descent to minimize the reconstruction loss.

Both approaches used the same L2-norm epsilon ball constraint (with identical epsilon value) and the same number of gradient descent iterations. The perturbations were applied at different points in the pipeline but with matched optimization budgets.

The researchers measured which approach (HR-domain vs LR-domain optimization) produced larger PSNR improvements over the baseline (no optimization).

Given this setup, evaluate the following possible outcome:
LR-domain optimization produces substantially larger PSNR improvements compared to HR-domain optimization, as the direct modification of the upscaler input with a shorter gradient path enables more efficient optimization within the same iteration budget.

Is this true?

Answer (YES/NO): NO